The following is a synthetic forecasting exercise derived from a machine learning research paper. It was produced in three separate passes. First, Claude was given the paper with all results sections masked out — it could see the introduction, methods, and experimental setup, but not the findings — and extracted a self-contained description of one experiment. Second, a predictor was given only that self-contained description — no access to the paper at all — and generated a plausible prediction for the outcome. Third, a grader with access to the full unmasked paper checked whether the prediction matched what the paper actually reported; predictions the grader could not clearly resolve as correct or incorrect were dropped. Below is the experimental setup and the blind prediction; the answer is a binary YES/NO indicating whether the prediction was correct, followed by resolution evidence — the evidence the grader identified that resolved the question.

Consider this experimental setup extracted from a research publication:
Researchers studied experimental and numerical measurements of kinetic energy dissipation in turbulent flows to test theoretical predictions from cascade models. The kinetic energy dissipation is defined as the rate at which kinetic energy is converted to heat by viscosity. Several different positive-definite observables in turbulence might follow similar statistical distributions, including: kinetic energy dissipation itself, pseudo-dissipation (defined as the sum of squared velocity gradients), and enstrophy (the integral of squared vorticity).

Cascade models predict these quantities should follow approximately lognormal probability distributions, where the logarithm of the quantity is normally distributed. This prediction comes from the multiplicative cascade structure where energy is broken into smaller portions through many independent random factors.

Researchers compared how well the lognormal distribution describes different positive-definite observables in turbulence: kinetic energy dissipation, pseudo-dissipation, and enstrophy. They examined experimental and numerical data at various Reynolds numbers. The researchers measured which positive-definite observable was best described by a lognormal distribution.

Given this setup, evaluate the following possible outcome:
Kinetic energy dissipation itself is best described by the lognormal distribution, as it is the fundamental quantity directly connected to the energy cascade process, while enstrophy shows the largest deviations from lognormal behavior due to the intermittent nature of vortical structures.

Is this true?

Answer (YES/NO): NO